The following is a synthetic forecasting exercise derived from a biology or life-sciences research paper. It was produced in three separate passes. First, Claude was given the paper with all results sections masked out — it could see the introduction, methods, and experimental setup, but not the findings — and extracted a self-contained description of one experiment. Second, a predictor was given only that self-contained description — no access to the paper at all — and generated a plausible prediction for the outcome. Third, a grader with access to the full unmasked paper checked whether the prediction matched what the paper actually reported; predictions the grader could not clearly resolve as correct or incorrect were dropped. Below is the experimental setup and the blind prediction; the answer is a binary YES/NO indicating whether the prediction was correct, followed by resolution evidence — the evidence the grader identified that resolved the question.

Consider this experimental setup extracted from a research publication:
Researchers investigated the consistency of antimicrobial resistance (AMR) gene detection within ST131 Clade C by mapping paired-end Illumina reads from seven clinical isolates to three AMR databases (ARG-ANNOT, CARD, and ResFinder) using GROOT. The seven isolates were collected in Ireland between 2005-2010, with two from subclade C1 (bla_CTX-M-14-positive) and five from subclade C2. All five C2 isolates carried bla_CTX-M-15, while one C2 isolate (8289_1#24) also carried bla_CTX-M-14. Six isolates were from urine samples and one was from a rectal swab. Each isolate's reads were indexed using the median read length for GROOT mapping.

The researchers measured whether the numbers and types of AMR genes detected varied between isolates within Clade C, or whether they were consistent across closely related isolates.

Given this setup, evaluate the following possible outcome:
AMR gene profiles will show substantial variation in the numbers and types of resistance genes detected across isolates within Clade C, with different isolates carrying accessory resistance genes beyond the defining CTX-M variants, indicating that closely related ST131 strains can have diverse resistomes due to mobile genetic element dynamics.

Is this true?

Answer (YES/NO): YES